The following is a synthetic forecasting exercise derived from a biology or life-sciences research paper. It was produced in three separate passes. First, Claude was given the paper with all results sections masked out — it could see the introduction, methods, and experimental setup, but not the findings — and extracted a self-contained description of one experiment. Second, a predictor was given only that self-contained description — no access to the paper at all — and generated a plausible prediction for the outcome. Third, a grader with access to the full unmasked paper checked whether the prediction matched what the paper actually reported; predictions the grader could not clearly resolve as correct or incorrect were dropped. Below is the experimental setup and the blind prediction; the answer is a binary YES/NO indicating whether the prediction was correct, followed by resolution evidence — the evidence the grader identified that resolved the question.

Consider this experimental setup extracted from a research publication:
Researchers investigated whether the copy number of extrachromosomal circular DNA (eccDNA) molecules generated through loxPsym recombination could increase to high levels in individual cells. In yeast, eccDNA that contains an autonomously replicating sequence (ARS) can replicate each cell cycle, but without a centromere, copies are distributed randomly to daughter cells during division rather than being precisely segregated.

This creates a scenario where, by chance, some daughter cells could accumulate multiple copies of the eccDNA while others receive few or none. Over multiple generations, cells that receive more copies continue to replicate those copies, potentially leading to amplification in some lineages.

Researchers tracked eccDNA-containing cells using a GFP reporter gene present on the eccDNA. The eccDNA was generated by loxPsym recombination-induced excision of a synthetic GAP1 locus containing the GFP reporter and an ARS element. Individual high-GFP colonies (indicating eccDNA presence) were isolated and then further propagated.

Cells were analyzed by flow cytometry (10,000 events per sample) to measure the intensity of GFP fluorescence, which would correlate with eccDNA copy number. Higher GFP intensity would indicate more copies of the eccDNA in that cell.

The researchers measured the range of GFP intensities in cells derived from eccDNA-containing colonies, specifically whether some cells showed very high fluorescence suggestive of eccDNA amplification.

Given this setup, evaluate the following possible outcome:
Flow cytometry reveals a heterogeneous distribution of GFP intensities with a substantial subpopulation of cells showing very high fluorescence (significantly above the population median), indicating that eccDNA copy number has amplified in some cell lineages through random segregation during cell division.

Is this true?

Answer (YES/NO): YES